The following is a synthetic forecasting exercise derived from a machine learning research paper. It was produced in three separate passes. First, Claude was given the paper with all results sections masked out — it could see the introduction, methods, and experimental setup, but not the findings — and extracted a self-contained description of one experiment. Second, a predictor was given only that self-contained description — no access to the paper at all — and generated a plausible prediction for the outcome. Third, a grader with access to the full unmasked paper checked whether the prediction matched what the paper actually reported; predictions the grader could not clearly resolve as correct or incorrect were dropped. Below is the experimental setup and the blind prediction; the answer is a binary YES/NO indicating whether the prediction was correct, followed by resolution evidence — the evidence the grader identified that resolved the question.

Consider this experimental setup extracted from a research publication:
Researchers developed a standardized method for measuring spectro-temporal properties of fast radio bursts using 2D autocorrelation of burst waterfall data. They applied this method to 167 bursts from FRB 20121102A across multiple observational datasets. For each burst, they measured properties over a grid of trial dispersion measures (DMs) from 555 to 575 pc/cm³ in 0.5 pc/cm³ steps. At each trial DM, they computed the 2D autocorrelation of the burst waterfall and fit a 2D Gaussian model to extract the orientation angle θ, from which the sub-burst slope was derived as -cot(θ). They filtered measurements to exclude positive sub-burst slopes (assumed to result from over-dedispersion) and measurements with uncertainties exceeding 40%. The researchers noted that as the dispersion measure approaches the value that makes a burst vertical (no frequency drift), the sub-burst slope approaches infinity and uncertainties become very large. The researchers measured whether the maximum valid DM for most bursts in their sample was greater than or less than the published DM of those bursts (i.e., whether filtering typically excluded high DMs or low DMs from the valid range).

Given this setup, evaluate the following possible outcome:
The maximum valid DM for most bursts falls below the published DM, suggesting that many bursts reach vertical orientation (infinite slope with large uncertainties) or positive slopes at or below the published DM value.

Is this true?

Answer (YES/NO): NO